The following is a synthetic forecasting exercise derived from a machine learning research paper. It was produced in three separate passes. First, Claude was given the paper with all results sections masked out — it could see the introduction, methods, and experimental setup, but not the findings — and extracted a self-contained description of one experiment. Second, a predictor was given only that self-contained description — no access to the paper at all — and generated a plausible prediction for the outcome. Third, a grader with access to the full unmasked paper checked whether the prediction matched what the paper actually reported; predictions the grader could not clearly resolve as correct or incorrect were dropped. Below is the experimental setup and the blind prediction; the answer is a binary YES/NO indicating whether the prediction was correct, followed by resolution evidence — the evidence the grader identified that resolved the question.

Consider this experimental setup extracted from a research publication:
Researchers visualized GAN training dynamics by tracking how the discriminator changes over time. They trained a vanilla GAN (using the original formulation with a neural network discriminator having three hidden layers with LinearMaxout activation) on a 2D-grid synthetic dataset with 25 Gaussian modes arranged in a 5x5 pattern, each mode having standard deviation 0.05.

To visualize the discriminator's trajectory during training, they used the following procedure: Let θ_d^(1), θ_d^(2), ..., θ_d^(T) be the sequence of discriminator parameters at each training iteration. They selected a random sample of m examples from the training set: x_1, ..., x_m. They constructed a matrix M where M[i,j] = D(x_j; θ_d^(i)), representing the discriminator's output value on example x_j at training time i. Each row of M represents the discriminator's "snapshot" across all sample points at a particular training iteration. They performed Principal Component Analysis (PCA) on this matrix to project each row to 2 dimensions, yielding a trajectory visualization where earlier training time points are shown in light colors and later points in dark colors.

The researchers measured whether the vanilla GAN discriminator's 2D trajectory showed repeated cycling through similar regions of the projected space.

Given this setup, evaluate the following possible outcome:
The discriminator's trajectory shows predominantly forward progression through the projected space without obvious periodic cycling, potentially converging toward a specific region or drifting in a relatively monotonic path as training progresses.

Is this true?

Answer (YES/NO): NO